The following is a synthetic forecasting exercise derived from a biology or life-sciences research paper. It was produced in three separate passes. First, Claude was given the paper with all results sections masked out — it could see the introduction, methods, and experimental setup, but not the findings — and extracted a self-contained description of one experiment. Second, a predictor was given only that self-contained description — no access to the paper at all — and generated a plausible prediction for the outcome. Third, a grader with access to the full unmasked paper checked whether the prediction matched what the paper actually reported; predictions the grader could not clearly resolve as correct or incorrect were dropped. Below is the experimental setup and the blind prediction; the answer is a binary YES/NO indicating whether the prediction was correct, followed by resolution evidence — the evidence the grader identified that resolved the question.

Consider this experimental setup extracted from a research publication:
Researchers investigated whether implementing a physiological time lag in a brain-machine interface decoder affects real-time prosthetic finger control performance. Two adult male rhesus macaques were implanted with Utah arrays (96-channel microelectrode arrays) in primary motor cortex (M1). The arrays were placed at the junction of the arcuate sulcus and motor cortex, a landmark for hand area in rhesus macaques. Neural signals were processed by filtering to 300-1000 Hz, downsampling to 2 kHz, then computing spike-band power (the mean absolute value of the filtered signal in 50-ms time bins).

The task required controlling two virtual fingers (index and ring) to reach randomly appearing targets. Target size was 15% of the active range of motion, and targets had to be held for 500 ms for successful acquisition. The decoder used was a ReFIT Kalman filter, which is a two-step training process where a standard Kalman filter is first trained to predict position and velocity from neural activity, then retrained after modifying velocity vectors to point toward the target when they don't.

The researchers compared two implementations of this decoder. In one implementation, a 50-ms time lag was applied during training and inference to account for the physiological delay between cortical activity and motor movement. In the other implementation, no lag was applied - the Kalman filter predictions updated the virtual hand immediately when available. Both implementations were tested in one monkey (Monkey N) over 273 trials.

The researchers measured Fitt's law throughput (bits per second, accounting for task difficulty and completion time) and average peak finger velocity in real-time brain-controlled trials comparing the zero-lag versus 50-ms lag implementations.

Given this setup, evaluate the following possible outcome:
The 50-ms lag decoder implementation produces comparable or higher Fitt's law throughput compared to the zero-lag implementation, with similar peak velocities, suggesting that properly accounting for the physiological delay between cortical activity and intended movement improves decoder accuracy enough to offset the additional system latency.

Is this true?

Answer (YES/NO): NO